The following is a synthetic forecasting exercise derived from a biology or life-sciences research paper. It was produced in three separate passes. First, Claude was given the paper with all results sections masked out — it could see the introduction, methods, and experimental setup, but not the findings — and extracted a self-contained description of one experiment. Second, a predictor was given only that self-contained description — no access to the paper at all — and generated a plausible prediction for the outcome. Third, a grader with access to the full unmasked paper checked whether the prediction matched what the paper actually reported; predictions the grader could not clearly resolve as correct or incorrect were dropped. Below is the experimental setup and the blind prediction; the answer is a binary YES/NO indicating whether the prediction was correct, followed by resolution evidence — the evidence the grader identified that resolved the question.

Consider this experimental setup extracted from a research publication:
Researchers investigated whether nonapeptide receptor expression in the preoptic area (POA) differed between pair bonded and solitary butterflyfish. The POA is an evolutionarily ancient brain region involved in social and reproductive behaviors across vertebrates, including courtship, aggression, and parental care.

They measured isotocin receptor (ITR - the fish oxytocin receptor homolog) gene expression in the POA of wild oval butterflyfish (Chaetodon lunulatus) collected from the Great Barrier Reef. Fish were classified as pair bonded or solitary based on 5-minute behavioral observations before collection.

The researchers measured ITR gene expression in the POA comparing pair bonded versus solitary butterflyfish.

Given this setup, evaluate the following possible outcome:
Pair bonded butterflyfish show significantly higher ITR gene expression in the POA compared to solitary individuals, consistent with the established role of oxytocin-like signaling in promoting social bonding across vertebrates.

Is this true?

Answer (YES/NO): NO